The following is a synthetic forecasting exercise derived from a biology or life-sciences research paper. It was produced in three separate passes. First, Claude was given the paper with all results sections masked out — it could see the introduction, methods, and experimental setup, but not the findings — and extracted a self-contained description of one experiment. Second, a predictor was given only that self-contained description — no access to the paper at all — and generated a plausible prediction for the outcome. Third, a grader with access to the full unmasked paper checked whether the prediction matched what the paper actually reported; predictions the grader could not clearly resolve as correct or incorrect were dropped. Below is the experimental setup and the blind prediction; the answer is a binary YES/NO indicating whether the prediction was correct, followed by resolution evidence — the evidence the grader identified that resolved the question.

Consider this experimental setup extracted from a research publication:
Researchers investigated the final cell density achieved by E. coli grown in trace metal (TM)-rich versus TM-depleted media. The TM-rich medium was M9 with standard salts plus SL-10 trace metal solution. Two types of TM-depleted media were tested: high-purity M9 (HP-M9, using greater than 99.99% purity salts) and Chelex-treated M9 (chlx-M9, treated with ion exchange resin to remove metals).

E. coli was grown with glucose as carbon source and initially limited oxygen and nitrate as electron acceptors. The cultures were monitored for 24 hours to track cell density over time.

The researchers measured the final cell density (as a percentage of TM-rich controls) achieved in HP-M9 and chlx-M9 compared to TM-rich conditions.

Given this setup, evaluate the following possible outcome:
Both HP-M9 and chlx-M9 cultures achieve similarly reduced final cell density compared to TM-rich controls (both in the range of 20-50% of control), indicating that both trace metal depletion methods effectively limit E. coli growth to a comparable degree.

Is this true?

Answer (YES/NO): NO